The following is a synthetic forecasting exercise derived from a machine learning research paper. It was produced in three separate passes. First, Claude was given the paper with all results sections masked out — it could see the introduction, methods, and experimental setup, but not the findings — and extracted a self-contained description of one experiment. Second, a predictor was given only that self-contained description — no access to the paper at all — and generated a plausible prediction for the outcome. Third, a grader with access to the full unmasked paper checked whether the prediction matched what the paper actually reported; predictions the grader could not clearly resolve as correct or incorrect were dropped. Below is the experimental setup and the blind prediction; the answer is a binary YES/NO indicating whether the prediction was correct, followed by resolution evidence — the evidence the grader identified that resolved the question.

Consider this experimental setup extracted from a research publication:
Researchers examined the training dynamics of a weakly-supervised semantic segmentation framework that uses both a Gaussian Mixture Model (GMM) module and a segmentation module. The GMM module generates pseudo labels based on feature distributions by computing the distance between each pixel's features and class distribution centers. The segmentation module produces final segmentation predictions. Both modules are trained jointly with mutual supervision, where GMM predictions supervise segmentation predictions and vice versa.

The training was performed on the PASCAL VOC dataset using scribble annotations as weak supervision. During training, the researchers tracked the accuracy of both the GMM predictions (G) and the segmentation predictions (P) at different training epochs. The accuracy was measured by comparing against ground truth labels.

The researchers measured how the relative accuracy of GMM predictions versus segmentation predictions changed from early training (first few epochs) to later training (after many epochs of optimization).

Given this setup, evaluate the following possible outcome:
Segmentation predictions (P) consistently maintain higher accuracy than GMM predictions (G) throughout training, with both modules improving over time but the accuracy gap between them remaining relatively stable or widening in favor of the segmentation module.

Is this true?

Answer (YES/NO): NO